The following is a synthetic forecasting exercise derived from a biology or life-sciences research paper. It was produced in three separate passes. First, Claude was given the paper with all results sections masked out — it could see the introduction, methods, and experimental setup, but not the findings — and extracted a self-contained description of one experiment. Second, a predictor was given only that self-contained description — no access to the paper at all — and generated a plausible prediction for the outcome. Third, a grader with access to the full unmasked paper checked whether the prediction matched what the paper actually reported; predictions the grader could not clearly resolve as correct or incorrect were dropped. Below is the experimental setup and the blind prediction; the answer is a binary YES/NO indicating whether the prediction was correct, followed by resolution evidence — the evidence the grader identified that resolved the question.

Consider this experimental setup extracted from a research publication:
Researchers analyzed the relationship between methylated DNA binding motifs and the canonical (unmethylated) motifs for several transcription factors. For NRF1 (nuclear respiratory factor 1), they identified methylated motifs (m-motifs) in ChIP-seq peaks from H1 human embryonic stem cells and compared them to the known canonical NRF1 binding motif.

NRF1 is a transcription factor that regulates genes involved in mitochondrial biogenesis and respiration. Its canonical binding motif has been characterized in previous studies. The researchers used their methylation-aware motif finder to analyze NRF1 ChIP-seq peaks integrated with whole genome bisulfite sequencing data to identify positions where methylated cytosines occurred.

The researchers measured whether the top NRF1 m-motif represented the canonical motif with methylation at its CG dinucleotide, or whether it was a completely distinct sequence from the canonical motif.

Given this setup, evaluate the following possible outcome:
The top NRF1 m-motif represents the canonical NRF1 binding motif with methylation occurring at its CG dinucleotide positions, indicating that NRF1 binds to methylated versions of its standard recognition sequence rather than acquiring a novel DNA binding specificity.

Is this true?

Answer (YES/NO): YES